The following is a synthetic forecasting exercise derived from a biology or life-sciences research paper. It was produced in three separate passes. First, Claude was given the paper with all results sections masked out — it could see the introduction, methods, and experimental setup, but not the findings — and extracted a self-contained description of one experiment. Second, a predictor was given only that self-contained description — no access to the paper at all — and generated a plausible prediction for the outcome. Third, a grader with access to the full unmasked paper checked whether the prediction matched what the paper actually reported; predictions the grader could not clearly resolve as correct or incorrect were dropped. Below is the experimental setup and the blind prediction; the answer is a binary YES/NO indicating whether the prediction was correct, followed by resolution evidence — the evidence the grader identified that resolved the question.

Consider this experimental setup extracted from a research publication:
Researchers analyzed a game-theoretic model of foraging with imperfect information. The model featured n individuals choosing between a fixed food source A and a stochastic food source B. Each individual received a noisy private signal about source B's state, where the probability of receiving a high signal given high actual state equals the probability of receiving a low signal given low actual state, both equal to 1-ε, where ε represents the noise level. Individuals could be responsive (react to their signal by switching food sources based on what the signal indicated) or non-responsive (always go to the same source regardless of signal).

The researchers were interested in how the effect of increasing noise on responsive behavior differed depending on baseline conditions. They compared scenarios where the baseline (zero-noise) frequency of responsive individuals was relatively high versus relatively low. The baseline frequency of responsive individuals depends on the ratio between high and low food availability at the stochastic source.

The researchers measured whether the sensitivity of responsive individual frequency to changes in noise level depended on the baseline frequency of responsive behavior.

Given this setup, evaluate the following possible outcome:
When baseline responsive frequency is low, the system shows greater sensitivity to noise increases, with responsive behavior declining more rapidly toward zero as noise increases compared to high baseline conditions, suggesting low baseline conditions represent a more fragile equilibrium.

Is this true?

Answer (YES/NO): NO